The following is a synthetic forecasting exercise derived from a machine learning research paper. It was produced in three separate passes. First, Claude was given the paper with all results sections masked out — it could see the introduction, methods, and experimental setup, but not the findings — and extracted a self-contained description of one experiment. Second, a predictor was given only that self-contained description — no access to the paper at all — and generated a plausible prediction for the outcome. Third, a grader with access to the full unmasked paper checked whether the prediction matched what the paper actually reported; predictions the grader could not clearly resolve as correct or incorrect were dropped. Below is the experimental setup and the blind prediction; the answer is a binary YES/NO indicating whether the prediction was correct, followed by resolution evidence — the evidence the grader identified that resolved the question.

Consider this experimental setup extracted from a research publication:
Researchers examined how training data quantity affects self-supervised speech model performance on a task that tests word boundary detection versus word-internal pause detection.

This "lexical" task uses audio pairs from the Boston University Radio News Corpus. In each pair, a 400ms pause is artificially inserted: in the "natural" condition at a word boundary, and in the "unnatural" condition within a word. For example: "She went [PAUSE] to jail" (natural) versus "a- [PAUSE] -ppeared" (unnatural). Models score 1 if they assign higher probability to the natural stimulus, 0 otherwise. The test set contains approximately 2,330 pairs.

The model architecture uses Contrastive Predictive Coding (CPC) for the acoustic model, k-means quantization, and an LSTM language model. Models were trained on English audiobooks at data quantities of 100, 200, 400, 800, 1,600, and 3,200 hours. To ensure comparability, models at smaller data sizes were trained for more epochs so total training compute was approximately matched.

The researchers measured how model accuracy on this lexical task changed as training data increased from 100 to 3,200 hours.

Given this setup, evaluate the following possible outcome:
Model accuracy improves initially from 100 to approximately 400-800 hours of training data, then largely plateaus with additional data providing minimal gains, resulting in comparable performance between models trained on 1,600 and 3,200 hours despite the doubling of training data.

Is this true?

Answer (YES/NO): NO